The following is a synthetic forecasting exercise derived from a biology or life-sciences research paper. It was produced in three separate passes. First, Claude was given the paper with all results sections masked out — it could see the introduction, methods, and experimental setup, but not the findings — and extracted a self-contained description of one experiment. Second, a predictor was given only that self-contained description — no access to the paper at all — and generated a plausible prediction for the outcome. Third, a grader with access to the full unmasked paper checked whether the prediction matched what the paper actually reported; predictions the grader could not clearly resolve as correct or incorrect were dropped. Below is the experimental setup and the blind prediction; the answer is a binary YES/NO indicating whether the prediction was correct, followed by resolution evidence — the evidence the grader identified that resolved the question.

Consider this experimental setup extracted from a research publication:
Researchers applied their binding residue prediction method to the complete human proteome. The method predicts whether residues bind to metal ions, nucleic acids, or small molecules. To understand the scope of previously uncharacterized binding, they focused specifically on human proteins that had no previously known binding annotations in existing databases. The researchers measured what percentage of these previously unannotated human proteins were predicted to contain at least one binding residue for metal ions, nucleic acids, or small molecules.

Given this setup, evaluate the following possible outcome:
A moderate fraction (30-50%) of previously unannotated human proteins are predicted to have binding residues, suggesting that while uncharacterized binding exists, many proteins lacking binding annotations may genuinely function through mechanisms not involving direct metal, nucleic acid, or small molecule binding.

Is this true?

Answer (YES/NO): NO